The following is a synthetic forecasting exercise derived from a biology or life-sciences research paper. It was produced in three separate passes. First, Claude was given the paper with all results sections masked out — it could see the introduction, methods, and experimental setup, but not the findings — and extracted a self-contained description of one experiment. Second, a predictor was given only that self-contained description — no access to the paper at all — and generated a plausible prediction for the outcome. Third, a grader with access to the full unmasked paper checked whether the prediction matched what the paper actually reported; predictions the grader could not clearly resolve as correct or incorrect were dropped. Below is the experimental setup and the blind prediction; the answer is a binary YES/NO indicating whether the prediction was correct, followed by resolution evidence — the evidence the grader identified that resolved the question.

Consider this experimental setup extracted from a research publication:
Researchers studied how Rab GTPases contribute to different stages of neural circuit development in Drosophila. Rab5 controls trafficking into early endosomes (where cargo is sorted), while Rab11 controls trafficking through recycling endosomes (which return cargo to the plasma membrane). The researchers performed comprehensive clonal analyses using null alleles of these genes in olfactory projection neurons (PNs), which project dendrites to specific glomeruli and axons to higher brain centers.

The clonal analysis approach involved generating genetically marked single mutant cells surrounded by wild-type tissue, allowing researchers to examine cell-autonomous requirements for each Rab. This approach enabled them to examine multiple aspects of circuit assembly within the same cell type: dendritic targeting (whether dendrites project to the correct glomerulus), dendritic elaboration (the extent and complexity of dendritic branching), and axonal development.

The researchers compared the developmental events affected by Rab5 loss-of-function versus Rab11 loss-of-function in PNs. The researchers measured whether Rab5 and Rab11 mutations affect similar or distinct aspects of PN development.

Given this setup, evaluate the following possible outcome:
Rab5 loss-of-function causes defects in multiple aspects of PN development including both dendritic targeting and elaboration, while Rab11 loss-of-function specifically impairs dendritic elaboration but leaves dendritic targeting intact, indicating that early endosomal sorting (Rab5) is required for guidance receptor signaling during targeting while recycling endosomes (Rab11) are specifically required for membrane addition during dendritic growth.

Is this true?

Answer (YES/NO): NO